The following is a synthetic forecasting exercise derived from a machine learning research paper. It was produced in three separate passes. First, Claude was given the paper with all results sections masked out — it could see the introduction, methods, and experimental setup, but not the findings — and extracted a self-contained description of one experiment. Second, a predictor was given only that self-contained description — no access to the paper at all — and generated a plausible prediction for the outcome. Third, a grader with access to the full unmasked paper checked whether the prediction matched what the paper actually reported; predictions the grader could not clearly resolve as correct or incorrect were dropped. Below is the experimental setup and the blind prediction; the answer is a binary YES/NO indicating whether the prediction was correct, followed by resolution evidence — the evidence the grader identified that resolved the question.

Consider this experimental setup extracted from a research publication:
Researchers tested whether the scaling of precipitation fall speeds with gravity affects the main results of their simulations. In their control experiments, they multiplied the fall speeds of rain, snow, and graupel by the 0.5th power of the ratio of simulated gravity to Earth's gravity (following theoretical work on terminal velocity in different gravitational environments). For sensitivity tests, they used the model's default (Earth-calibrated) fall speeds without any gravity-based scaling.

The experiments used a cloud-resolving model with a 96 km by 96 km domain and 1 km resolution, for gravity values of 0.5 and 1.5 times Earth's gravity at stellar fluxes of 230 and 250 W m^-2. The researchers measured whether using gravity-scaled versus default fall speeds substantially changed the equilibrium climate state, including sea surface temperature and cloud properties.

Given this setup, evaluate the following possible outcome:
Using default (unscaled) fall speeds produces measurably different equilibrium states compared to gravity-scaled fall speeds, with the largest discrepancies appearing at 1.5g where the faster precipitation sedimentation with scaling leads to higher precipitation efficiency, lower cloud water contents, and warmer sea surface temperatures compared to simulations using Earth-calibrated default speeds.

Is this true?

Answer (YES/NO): NO